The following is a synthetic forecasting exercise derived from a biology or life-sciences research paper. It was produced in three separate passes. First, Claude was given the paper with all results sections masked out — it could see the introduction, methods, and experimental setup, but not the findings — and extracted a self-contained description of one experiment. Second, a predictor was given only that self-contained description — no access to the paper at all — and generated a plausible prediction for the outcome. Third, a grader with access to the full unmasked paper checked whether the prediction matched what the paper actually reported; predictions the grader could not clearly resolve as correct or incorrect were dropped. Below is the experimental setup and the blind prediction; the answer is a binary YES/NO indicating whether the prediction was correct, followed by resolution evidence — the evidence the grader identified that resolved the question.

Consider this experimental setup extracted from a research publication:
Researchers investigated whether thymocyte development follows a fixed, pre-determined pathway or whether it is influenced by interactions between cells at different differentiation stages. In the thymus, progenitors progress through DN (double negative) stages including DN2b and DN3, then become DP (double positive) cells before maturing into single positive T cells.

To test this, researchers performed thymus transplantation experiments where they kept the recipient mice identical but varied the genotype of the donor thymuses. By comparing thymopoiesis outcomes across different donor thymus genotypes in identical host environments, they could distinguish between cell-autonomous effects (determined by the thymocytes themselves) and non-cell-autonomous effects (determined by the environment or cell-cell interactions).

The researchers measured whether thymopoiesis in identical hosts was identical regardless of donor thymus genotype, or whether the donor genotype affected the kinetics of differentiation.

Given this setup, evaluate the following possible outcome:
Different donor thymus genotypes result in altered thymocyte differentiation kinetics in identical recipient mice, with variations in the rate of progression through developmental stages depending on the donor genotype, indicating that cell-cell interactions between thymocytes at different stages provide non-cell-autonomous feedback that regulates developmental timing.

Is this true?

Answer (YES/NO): YES